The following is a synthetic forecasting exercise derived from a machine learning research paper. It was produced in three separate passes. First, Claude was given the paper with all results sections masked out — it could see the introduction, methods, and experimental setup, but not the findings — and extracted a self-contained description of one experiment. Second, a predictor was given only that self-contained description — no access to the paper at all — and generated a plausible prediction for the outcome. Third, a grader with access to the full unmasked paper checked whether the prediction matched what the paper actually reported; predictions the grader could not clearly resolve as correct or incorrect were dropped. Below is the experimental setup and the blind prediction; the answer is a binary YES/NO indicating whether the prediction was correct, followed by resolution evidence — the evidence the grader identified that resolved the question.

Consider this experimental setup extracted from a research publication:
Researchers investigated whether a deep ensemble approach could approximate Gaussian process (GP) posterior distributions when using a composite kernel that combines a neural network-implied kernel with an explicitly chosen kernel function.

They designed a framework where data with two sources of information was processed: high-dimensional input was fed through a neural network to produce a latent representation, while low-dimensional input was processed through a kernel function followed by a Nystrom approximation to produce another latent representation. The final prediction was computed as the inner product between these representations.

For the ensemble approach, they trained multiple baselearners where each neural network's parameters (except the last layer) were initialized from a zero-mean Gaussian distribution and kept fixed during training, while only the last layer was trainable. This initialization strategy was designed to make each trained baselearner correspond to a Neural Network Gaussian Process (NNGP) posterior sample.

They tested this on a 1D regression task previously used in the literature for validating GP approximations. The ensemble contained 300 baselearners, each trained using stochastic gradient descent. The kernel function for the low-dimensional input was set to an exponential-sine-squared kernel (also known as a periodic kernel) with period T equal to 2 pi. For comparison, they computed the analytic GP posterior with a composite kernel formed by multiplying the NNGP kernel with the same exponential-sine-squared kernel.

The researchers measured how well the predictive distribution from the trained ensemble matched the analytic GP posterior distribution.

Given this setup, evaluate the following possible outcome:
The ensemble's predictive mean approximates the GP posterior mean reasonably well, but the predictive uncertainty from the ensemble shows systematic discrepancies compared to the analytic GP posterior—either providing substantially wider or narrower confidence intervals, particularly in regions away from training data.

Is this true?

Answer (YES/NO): NO